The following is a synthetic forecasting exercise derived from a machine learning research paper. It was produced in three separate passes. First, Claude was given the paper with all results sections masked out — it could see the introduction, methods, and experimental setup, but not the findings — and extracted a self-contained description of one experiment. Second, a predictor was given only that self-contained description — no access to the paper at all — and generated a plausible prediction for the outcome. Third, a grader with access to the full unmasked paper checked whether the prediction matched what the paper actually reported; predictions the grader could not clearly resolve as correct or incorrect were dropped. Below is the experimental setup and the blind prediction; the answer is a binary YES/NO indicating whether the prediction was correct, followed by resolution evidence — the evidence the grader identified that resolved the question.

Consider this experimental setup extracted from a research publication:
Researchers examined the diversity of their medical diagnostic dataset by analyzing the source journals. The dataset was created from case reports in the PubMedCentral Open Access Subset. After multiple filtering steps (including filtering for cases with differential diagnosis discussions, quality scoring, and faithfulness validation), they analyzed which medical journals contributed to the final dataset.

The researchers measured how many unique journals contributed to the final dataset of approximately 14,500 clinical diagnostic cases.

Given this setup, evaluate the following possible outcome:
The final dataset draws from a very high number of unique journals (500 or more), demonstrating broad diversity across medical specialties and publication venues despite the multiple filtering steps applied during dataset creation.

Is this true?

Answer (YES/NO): YES